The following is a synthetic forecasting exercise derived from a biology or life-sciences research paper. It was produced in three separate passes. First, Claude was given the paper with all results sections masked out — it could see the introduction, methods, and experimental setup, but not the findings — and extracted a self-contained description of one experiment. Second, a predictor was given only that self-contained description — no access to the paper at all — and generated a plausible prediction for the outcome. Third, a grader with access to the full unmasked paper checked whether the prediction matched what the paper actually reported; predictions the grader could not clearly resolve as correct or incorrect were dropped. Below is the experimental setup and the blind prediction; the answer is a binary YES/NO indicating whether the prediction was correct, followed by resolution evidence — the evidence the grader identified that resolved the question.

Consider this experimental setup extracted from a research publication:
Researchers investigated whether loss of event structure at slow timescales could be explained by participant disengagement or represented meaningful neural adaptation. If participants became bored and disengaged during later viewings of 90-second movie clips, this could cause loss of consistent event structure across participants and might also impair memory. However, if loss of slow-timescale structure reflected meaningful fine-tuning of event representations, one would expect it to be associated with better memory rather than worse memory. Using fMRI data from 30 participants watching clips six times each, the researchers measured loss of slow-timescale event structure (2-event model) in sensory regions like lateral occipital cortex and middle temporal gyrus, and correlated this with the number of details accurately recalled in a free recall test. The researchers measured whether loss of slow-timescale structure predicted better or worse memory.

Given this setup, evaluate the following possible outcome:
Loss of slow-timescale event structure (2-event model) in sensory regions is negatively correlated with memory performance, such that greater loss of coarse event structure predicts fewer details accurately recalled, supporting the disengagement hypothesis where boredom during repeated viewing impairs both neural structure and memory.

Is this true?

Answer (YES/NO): NO